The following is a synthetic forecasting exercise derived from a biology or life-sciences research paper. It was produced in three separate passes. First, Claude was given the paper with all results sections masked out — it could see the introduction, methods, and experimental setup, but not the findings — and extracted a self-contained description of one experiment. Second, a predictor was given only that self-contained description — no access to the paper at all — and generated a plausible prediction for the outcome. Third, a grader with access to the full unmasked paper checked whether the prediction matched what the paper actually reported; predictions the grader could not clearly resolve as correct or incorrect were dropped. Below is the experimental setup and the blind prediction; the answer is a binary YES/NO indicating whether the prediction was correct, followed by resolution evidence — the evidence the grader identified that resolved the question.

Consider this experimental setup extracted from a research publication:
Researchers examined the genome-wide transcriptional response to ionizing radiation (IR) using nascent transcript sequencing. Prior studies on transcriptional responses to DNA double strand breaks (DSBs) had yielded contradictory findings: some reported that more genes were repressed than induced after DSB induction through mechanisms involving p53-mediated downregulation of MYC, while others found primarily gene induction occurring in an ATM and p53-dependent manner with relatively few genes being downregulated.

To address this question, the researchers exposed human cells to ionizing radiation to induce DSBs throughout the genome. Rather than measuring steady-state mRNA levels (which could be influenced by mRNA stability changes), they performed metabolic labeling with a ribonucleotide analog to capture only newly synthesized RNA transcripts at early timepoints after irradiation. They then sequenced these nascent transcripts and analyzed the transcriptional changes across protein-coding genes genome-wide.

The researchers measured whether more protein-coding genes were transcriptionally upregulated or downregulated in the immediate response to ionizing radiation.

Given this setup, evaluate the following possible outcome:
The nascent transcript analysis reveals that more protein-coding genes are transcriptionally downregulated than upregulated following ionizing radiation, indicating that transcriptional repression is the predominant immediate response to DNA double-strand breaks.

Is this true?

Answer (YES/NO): NO